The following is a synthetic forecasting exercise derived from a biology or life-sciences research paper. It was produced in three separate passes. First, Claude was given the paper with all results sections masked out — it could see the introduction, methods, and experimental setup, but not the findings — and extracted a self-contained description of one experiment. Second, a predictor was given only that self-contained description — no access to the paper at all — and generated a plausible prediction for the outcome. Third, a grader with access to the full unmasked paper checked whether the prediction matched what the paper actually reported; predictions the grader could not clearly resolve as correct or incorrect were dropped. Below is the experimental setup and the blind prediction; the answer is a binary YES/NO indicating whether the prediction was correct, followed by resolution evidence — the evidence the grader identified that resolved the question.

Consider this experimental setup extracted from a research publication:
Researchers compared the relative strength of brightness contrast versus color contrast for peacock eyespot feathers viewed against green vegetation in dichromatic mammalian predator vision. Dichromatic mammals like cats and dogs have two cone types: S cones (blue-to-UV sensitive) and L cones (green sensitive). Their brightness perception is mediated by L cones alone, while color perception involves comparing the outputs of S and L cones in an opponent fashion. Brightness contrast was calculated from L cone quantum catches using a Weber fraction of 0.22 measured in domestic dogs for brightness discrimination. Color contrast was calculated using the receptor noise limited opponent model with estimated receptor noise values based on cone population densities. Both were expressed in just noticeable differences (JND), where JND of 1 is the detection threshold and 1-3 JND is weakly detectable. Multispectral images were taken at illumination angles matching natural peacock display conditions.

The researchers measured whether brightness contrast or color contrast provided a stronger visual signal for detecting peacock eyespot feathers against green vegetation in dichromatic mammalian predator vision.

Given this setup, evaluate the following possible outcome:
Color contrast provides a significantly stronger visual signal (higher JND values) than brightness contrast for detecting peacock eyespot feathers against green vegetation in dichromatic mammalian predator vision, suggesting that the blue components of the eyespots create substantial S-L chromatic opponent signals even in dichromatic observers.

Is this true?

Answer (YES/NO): NO